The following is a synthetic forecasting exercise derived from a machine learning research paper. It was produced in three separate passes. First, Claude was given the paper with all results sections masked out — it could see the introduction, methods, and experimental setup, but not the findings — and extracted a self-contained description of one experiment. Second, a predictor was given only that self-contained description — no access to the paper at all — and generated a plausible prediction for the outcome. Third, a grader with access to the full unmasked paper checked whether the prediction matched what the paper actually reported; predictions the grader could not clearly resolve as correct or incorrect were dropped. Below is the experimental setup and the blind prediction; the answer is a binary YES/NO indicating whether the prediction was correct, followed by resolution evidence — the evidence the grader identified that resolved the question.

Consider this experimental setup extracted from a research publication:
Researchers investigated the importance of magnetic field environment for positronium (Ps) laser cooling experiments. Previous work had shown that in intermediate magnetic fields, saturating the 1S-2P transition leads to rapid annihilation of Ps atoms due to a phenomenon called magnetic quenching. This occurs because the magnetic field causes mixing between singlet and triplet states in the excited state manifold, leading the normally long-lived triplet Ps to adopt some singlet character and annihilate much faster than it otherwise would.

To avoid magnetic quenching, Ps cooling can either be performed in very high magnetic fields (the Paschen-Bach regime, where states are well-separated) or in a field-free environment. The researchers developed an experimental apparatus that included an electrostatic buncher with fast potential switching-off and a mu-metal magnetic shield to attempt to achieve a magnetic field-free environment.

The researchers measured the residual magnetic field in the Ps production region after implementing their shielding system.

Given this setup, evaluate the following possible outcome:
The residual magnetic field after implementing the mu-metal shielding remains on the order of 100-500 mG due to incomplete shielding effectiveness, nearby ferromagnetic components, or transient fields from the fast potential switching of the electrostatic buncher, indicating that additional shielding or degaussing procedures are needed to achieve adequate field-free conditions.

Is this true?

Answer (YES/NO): NO